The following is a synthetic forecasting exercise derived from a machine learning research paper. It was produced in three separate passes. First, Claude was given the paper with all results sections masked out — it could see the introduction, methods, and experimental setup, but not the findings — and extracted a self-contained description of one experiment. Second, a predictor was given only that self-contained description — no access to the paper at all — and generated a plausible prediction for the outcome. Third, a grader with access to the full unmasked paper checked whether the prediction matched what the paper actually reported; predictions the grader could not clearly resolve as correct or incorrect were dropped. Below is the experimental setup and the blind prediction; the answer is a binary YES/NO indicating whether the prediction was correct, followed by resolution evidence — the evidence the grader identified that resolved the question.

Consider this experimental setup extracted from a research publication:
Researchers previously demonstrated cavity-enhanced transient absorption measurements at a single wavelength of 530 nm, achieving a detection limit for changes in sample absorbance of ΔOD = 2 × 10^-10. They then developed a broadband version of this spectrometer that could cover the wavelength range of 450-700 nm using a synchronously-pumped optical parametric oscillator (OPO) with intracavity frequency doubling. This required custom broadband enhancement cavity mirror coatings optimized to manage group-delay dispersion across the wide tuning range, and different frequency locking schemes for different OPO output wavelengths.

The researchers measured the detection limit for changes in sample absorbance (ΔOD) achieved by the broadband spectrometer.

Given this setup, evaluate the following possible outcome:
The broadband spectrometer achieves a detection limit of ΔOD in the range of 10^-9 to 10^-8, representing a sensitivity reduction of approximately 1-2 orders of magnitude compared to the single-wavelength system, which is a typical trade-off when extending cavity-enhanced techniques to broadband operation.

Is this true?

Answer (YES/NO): NO